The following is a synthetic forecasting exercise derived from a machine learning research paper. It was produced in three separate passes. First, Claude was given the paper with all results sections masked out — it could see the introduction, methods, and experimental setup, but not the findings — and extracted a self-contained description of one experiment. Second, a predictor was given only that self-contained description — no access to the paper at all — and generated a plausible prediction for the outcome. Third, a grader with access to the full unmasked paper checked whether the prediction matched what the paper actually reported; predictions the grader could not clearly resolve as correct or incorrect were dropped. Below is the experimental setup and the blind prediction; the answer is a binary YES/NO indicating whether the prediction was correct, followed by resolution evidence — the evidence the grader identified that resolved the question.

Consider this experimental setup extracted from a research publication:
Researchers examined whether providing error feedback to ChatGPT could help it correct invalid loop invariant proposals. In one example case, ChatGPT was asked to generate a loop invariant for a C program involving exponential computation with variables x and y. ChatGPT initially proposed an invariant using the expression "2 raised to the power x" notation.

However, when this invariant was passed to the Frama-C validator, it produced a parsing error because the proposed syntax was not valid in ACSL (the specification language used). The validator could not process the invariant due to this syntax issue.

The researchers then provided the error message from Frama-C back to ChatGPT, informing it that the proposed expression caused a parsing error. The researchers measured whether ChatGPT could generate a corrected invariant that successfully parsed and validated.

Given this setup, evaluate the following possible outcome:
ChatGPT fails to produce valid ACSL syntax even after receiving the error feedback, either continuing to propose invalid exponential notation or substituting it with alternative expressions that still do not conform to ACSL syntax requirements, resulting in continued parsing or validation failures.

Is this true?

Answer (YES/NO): NO